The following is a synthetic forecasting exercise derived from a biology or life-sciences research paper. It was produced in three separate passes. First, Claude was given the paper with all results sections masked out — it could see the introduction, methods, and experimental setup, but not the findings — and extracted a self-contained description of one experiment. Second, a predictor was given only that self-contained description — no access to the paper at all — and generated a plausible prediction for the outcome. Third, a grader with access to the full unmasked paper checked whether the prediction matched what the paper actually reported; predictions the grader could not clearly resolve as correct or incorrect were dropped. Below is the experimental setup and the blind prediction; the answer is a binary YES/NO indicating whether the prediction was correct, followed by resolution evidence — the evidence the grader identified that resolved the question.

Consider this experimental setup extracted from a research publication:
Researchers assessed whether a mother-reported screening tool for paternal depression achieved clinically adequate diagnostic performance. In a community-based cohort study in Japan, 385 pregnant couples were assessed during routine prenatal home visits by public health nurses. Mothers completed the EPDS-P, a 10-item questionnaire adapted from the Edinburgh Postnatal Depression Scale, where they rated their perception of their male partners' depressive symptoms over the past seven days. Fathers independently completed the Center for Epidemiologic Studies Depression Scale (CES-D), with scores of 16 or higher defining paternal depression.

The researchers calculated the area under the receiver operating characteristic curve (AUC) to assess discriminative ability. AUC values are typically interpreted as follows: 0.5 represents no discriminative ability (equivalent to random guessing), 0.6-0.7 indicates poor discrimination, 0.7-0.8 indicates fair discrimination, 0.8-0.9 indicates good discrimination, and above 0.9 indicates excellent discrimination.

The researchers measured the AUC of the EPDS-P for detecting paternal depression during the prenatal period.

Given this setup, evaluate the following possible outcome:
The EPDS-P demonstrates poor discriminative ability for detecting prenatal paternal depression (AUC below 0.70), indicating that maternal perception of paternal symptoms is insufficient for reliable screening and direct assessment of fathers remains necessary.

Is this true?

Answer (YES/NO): NO